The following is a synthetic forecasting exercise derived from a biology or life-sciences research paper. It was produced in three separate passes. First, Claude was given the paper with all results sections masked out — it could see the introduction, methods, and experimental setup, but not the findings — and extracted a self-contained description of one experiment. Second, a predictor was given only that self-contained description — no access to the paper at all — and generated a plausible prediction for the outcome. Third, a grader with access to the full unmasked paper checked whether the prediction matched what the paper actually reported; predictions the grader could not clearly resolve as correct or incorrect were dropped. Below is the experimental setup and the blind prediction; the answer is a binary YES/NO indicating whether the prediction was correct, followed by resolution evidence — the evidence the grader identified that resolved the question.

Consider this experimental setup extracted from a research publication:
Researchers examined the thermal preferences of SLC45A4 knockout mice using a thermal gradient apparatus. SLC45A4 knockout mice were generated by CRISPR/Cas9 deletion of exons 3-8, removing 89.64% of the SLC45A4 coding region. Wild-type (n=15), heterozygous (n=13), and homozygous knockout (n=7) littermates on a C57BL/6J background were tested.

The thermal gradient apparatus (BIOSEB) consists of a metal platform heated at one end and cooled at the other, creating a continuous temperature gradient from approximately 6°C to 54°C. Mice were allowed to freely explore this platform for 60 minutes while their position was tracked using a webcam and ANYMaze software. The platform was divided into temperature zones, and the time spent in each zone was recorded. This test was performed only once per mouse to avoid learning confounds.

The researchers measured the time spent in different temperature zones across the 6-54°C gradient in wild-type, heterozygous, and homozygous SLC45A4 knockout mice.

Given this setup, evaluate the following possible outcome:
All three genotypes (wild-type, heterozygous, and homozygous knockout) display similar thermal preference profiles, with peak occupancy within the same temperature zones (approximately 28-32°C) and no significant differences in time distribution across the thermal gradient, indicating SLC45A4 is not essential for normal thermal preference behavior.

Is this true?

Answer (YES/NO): NO